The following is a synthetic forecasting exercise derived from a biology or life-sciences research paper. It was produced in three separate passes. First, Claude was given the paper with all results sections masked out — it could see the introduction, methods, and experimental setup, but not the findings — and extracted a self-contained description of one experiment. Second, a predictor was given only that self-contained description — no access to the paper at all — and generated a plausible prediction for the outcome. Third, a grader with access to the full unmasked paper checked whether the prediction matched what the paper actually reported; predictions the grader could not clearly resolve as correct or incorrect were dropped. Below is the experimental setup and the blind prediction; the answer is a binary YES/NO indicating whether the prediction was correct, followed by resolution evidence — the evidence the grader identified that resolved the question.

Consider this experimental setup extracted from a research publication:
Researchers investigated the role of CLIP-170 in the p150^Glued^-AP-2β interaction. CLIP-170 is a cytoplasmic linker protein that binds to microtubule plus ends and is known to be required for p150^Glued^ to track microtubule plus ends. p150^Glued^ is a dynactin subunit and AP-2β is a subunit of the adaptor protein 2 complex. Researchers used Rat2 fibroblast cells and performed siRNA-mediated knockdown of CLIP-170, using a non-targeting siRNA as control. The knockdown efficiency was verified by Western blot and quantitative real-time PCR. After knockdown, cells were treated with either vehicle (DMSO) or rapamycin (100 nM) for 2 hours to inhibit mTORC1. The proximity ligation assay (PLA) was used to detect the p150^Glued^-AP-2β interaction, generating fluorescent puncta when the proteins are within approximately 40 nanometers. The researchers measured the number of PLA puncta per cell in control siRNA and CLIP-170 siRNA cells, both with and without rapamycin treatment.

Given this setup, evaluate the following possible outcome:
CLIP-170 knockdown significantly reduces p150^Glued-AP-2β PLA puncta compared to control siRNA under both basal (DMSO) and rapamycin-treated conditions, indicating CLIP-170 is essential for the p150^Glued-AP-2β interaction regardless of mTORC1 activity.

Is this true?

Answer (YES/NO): NO